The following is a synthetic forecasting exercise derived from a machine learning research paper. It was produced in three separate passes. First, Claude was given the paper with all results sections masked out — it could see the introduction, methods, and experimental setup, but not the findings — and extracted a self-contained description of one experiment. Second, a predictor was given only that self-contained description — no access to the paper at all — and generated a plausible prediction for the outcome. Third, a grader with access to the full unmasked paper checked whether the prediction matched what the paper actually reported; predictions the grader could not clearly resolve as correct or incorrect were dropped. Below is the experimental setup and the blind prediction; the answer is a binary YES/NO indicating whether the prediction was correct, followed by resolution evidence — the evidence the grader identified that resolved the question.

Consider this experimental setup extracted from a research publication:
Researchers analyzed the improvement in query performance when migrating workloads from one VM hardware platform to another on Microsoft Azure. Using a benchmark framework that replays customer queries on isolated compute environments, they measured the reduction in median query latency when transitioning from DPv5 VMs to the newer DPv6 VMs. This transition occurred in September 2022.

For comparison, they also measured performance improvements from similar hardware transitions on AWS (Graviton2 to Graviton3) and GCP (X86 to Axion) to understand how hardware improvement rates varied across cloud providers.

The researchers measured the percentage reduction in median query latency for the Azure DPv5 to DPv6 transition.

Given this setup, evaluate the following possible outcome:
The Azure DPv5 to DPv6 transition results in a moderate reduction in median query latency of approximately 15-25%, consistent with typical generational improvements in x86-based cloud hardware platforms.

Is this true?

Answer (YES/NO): YES